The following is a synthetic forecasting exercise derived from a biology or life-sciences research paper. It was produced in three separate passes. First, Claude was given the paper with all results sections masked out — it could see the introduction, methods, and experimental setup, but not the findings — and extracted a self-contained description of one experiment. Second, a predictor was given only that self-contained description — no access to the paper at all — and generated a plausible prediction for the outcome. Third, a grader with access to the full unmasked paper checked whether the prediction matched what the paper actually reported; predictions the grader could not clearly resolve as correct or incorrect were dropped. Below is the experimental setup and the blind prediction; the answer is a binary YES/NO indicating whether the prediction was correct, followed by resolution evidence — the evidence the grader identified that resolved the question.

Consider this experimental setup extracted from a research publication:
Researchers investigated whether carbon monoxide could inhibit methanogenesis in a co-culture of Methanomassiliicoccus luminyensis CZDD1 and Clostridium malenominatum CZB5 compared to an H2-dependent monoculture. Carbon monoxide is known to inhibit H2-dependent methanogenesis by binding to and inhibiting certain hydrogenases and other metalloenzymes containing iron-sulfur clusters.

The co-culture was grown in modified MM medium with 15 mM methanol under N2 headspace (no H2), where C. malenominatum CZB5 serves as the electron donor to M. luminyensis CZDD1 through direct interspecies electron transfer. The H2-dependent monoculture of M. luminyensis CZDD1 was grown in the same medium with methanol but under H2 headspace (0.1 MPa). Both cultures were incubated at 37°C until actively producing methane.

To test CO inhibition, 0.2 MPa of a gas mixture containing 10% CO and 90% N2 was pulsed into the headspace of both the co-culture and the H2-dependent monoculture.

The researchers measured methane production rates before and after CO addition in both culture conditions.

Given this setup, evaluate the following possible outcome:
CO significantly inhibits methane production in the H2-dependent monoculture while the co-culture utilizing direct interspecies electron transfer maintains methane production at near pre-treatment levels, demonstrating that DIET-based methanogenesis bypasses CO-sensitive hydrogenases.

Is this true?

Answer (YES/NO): NO